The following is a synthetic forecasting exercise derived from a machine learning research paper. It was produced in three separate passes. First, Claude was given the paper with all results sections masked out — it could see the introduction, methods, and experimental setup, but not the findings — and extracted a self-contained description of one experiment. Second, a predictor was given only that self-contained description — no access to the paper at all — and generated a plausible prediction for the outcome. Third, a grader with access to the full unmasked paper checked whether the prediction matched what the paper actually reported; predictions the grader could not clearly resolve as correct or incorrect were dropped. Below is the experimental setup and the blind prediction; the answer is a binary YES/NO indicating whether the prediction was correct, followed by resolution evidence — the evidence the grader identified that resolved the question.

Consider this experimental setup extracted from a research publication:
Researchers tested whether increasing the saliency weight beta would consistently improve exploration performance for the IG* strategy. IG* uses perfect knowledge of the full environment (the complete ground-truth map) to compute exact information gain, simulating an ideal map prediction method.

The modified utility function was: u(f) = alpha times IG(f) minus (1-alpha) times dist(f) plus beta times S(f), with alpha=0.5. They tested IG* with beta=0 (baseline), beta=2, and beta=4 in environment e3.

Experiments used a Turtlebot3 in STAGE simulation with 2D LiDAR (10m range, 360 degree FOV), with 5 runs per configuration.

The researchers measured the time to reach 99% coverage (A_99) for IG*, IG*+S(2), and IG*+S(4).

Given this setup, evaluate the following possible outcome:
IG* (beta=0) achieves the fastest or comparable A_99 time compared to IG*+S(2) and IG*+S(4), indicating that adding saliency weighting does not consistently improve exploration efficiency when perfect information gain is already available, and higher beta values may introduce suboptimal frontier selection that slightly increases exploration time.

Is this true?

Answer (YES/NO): NO